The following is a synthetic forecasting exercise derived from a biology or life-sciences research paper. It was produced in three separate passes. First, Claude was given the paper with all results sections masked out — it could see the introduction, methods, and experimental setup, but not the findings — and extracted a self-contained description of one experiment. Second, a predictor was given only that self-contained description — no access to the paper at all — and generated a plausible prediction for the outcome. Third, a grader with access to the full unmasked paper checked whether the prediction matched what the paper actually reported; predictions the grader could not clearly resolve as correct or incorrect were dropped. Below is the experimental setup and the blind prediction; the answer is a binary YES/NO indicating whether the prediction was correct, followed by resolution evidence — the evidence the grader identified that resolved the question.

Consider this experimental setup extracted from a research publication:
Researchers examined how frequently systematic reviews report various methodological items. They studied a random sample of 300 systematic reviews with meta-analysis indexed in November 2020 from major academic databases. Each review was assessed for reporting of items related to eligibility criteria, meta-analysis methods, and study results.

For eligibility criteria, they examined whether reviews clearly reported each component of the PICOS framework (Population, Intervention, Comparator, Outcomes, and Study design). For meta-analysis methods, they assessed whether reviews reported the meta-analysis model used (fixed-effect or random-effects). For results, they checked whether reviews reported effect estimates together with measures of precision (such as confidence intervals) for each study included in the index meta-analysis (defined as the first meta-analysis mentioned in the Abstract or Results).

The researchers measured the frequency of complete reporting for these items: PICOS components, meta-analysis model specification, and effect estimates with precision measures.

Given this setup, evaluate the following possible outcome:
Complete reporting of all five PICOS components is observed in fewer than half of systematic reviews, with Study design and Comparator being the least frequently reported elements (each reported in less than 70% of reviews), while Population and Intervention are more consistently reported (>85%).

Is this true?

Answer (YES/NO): NO